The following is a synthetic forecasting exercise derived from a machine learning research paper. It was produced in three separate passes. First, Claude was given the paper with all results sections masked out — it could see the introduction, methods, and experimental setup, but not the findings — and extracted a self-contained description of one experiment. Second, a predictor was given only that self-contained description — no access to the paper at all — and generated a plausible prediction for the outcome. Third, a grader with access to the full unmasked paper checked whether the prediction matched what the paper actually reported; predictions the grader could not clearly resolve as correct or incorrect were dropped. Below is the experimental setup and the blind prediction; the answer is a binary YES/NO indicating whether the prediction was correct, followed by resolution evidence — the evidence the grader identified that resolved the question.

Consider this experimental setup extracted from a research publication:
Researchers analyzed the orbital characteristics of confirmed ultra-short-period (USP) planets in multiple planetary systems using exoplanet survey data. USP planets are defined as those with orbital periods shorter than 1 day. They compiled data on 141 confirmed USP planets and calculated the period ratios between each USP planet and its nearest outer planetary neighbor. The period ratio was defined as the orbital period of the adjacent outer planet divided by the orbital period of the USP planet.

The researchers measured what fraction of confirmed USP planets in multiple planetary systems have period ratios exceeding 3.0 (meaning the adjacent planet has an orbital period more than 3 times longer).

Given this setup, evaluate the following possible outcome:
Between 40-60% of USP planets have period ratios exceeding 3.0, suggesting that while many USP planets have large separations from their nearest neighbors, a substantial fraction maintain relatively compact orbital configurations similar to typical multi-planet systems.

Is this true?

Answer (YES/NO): NO